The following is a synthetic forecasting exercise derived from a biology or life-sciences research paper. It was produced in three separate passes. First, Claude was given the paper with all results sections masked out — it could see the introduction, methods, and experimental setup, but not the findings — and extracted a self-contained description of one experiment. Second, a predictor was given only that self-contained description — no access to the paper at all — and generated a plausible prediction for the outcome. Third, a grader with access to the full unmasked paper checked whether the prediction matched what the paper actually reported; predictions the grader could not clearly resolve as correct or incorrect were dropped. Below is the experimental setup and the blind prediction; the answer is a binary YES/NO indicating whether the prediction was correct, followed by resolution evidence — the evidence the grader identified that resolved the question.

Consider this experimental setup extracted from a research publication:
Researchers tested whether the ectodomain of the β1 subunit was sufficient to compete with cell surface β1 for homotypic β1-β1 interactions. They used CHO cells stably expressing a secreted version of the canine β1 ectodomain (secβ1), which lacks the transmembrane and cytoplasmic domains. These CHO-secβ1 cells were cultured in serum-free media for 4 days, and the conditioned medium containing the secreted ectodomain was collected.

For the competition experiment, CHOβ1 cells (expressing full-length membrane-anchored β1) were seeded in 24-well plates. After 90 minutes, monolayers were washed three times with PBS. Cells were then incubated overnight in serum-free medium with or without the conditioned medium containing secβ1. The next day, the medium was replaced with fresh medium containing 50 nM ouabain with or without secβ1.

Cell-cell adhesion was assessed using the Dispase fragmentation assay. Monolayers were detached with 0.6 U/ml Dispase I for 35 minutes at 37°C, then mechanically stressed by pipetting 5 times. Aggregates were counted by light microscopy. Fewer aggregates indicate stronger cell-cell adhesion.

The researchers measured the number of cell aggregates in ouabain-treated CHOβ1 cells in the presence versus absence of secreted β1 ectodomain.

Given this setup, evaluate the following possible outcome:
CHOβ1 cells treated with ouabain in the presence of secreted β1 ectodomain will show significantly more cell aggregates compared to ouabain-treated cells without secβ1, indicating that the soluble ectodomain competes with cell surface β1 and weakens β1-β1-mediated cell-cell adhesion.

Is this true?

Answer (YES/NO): YES